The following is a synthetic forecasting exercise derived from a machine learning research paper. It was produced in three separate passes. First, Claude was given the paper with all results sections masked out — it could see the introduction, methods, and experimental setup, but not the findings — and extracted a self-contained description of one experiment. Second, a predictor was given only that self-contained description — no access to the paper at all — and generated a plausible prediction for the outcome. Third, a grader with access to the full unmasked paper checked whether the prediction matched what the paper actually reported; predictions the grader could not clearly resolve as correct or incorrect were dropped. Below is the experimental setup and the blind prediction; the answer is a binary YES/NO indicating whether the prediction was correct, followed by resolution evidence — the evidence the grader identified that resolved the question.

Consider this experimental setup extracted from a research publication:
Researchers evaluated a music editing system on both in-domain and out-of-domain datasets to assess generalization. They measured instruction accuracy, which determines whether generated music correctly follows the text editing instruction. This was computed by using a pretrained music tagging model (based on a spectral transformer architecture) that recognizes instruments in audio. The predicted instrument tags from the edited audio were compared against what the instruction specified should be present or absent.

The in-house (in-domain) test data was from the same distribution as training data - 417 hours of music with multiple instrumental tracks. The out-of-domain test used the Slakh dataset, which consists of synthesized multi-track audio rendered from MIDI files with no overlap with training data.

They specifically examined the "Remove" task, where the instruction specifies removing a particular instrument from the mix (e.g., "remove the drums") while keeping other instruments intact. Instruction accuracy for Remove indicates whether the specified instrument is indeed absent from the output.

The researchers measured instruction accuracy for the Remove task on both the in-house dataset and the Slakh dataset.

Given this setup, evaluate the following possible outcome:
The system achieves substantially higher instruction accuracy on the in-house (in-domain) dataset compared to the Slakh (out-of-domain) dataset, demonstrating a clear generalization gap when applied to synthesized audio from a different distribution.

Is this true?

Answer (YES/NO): NO